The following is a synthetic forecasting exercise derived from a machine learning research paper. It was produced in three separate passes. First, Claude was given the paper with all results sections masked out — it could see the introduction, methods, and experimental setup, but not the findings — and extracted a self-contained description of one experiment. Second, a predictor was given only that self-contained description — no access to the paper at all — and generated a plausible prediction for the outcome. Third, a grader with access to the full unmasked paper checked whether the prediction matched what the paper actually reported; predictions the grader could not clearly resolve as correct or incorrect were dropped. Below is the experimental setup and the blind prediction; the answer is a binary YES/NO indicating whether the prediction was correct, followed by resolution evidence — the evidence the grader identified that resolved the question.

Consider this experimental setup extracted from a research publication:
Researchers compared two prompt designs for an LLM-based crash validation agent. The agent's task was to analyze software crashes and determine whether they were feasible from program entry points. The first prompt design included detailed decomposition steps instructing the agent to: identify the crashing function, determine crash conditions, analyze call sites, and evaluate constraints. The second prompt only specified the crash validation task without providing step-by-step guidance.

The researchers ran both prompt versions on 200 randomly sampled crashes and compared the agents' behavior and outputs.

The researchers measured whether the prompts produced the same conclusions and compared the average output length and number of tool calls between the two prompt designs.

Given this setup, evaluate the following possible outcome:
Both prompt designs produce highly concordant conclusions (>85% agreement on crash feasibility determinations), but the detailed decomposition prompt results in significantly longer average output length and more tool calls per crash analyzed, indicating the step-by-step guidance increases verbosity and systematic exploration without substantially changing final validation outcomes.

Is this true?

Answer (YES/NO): NO